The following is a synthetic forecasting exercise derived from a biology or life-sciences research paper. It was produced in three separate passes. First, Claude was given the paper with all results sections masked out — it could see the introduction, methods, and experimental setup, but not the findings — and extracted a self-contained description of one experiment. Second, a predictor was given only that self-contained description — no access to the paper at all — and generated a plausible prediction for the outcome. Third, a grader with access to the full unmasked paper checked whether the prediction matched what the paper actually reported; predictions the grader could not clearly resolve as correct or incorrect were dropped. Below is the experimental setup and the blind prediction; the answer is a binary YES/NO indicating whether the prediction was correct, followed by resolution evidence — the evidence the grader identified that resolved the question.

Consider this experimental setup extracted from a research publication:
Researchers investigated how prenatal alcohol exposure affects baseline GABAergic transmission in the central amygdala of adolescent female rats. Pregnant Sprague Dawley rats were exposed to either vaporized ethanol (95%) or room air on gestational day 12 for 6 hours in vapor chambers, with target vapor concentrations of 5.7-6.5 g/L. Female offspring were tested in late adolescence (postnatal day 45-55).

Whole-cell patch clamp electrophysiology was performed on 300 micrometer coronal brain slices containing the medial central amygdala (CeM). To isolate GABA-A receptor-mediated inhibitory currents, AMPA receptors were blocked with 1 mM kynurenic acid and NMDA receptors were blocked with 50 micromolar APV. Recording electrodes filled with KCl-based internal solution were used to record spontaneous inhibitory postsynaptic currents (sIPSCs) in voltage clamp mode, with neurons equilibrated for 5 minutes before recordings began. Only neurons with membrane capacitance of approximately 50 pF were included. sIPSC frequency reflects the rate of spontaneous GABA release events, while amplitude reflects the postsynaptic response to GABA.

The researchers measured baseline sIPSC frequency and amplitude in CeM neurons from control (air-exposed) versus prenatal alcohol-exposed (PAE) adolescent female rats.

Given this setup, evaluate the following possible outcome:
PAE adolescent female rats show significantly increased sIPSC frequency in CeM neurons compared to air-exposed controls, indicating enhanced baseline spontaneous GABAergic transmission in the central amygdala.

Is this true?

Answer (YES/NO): NO